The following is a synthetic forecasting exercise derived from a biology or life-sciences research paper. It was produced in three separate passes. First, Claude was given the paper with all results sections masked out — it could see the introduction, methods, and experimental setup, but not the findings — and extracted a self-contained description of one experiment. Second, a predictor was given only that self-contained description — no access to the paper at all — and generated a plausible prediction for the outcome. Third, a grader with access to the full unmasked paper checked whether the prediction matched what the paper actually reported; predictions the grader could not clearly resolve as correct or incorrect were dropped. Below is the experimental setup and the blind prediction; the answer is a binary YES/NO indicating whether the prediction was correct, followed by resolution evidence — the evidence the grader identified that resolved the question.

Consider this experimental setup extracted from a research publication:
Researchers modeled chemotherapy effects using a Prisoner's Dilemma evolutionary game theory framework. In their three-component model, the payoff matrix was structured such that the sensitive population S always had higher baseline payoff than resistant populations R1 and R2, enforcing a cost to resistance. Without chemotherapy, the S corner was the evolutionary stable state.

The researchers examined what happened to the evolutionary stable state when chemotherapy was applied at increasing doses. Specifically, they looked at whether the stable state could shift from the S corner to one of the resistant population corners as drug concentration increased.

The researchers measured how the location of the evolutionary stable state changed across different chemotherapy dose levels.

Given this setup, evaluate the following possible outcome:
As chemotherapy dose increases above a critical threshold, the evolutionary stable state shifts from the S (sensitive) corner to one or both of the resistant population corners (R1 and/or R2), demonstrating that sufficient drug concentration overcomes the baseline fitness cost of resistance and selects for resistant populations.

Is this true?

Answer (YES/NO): YES